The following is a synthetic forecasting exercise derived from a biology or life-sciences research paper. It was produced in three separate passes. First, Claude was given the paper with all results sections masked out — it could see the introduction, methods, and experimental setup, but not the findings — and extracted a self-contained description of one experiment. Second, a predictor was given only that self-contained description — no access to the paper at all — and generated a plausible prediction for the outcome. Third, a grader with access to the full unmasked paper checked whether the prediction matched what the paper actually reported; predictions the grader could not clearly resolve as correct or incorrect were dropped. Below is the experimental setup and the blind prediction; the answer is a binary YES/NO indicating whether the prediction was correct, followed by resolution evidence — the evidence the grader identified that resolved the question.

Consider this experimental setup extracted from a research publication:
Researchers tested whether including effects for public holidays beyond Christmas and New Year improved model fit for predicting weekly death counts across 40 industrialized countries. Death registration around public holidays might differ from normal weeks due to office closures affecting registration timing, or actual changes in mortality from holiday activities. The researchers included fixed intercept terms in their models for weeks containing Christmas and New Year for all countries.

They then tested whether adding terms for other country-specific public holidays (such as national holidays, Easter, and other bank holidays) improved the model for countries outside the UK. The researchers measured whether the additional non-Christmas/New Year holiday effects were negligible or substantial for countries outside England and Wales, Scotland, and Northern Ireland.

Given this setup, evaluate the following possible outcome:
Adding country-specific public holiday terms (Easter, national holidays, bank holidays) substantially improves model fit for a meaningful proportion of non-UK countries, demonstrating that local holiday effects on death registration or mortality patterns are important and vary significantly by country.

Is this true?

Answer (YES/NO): NO